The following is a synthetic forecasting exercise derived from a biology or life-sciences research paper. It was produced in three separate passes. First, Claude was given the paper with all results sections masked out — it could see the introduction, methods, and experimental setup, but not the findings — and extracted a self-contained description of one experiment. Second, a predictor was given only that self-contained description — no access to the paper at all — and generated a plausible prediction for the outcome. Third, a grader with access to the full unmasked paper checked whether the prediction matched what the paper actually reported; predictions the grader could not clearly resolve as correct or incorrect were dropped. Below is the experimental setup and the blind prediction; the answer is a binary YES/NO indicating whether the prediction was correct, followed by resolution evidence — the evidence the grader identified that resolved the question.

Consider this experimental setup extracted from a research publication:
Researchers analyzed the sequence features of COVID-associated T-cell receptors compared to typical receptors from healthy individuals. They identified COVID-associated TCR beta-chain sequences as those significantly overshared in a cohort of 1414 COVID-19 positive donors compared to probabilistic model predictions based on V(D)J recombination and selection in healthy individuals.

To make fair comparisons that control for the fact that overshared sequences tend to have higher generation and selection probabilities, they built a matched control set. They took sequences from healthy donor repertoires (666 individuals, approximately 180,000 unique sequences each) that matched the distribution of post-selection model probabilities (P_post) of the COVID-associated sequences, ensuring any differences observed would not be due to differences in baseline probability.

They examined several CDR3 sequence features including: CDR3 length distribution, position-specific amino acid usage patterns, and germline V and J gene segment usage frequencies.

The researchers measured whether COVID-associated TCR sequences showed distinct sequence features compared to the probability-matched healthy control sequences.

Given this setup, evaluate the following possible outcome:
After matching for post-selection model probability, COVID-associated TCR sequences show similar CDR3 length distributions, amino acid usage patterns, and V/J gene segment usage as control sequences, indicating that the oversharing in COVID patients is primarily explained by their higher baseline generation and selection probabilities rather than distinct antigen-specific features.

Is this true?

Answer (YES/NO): NO